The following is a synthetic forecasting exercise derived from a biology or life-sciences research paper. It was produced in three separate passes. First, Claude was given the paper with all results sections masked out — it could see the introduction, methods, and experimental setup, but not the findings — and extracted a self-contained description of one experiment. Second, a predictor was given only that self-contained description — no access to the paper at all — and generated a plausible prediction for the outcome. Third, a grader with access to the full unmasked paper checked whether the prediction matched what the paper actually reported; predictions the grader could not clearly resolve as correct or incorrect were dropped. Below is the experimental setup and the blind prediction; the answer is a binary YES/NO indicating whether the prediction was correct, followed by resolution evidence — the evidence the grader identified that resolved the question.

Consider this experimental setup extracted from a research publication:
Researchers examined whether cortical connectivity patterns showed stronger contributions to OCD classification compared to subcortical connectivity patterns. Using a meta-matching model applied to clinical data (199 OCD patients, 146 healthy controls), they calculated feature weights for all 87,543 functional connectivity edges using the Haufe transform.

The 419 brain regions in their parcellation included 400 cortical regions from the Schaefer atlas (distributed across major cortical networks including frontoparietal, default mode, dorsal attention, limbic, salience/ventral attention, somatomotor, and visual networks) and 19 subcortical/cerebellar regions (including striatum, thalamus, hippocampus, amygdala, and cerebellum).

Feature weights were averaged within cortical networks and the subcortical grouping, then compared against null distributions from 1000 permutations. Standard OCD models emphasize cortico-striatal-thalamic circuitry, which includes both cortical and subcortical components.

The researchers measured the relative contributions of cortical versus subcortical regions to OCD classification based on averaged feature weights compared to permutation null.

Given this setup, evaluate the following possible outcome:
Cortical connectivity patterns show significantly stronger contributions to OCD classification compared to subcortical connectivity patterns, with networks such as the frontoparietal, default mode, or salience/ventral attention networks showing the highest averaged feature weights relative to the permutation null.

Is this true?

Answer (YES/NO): NO